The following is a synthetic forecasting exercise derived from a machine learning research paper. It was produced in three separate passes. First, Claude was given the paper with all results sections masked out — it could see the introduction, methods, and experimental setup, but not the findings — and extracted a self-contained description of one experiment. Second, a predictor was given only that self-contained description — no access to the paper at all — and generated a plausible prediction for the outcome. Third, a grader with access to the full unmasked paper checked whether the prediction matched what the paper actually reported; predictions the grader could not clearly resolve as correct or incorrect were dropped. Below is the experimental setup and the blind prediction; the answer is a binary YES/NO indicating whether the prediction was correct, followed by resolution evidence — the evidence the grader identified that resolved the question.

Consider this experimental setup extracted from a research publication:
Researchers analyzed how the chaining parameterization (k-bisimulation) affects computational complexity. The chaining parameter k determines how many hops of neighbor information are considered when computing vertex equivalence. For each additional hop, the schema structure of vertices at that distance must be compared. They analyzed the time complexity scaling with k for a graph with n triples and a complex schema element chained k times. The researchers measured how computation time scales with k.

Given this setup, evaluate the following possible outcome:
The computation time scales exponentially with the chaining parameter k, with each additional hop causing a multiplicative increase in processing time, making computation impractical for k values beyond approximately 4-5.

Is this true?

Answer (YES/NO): NO